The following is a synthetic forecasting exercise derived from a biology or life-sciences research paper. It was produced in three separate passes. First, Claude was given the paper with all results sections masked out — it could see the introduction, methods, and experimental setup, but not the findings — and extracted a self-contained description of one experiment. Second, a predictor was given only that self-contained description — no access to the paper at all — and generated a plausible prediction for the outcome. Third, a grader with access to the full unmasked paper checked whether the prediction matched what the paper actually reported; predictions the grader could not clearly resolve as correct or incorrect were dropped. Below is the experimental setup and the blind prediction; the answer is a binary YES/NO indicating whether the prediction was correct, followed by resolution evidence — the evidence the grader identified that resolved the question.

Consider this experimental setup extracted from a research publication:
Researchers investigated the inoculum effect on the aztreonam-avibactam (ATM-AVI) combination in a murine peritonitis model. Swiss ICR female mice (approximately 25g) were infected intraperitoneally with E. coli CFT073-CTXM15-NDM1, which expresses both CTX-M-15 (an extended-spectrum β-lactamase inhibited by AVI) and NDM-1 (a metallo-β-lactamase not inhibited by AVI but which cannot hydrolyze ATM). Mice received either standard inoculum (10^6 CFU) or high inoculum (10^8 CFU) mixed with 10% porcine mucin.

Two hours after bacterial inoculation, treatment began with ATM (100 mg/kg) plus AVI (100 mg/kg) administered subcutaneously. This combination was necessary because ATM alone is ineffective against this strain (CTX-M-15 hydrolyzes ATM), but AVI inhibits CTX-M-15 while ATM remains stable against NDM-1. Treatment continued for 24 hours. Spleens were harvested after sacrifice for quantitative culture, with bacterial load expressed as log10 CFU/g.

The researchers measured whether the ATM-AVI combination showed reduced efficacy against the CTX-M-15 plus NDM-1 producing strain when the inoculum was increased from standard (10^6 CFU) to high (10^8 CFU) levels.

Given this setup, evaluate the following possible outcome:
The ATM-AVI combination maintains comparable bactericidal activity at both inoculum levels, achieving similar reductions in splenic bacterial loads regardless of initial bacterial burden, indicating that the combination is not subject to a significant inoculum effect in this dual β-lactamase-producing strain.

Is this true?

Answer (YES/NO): NO